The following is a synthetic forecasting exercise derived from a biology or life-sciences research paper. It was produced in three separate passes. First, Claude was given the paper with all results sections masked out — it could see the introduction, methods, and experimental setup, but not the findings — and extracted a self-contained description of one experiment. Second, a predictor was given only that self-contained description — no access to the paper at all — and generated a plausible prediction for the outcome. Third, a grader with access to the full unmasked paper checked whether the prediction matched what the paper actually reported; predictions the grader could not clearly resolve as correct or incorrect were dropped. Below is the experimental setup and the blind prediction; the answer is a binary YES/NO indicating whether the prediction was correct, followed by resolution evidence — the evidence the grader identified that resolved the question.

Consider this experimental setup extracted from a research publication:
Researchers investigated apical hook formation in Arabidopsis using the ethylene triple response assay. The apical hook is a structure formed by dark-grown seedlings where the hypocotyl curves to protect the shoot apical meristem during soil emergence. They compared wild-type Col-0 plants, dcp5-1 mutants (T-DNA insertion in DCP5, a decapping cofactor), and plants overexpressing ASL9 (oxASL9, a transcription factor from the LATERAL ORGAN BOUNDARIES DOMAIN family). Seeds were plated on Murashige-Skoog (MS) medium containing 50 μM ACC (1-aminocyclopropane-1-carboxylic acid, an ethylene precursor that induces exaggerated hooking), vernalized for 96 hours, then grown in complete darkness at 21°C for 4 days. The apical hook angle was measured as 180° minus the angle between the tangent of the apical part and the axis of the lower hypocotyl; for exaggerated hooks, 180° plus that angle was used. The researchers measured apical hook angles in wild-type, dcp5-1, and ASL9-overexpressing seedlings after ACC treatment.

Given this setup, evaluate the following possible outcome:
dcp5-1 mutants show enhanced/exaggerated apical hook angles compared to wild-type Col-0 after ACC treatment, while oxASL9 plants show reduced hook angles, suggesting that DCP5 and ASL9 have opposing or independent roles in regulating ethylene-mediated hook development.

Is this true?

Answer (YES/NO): NO